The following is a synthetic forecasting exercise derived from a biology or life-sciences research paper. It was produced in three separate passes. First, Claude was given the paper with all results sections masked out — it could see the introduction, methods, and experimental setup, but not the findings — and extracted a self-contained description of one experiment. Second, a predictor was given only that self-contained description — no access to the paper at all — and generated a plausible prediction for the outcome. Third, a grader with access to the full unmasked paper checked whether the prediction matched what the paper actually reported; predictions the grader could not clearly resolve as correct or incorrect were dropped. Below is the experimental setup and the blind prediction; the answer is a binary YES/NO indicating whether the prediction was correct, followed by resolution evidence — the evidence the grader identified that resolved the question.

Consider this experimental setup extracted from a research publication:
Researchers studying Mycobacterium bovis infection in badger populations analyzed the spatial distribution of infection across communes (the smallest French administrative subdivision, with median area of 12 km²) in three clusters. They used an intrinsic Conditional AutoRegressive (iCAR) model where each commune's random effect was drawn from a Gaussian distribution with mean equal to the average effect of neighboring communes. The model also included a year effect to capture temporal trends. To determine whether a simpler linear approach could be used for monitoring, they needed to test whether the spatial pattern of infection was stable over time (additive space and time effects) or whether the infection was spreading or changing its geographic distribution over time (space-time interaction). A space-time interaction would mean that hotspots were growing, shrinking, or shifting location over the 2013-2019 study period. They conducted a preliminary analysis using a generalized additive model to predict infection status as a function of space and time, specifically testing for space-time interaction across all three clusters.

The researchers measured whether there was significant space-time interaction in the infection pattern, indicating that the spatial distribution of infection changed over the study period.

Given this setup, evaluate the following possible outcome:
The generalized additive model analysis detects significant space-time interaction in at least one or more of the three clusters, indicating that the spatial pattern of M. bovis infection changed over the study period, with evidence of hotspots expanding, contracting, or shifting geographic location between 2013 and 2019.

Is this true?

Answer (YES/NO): NO